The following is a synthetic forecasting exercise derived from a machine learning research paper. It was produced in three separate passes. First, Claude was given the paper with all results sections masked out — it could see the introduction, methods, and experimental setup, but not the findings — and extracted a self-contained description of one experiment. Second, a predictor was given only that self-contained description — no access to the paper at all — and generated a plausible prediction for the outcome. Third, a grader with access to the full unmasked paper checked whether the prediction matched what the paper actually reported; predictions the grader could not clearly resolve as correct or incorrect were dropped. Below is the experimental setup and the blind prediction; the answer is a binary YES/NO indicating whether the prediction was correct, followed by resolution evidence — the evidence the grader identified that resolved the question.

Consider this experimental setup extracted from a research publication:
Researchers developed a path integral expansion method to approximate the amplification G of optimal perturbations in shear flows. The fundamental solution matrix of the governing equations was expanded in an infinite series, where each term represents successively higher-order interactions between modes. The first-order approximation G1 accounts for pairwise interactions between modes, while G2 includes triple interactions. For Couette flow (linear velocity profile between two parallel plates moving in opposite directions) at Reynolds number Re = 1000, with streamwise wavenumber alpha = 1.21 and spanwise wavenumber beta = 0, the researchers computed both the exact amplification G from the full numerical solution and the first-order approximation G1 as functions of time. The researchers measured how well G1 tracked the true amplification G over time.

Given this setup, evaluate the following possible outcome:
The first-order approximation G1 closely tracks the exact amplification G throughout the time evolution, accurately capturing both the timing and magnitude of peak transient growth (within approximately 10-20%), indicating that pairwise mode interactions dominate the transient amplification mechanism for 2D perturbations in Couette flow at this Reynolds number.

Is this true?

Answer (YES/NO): NO